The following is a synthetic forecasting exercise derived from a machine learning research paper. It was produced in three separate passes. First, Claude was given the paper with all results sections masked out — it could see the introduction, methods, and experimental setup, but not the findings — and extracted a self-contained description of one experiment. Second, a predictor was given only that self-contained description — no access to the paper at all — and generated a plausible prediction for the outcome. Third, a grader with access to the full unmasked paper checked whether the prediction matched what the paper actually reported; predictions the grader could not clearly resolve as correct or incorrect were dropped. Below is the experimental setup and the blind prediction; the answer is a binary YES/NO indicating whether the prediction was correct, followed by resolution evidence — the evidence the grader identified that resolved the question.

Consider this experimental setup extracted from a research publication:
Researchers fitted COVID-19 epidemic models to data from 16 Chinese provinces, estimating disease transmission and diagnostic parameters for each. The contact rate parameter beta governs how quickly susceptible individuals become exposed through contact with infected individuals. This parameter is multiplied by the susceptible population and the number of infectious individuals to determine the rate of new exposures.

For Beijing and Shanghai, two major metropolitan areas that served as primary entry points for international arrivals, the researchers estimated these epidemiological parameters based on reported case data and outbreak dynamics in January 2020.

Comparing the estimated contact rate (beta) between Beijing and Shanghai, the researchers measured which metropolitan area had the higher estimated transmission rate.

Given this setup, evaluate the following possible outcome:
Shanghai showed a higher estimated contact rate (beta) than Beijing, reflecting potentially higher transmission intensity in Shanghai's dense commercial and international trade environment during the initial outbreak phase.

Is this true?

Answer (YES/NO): YES